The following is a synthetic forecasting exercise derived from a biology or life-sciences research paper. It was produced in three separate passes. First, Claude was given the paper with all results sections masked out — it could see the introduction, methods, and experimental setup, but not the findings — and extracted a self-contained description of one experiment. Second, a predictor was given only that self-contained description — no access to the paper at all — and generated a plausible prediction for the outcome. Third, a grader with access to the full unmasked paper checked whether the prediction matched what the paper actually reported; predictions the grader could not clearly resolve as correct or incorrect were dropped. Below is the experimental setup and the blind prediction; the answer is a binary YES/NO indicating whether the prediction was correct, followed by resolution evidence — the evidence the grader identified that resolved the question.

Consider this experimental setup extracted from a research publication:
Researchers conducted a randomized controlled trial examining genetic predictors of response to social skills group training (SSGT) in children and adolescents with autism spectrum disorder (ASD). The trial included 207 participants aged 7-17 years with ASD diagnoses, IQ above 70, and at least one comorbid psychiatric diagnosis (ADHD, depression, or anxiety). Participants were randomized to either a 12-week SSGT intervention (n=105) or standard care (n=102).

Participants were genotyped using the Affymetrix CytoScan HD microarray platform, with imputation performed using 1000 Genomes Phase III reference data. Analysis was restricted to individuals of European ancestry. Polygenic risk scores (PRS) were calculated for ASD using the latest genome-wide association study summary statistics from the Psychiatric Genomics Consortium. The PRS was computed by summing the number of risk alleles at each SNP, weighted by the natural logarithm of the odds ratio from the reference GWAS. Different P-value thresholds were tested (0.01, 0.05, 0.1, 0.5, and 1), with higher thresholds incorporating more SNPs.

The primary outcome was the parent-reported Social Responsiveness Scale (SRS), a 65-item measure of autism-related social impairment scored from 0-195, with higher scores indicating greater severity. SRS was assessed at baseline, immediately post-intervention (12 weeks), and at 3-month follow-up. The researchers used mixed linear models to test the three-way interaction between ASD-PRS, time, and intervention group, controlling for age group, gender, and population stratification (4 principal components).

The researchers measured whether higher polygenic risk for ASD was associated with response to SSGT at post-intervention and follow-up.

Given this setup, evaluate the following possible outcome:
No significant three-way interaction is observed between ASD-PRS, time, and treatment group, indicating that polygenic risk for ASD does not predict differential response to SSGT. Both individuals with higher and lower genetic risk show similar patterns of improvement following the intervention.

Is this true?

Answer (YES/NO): NO